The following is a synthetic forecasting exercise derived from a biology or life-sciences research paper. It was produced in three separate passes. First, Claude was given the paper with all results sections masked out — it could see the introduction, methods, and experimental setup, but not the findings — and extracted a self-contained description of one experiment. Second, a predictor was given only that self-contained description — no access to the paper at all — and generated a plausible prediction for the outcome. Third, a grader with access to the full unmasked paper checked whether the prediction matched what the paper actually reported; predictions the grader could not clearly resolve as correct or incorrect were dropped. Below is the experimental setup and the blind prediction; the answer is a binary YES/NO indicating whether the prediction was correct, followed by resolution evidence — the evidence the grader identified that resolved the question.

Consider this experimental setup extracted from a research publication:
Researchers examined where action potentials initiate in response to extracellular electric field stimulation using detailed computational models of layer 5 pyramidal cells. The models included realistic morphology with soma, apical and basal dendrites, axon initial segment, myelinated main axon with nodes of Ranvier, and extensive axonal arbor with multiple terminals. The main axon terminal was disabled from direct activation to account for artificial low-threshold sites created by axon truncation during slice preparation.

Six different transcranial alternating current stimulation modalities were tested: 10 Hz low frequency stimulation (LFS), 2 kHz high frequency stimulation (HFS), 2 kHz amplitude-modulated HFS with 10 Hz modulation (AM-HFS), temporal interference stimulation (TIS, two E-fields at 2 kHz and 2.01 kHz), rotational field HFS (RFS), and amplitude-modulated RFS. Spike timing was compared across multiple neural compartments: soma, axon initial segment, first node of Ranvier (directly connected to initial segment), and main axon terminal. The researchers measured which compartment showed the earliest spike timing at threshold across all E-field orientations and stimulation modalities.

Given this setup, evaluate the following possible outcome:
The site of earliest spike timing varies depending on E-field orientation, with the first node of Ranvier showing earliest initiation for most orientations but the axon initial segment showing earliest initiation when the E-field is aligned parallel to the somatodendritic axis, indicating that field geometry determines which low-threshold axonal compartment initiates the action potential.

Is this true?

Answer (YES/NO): NO